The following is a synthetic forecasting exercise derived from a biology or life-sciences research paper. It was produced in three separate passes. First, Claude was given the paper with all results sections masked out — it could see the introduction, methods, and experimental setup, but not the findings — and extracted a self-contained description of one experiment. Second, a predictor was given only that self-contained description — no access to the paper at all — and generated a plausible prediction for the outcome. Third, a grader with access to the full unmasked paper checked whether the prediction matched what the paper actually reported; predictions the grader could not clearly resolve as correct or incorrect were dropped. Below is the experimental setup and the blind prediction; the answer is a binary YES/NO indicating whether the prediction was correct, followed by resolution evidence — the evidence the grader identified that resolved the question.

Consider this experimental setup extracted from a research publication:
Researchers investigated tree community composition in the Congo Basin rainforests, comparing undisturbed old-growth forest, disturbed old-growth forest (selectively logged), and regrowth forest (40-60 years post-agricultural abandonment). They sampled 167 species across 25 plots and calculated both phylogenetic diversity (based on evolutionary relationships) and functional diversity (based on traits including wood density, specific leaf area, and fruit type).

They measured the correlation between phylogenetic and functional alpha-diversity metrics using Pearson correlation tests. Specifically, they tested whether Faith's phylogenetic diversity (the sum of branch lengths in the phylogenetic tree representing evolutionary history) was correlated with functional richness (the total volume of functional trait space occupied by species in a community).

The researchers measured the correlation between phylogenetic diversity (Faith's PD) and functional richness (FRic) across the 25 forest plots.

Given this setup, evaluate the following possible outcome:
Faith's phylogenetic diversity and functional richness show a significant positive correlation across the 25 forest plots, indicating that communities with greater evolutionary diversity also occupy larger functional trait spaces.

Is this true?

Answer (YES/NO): NO